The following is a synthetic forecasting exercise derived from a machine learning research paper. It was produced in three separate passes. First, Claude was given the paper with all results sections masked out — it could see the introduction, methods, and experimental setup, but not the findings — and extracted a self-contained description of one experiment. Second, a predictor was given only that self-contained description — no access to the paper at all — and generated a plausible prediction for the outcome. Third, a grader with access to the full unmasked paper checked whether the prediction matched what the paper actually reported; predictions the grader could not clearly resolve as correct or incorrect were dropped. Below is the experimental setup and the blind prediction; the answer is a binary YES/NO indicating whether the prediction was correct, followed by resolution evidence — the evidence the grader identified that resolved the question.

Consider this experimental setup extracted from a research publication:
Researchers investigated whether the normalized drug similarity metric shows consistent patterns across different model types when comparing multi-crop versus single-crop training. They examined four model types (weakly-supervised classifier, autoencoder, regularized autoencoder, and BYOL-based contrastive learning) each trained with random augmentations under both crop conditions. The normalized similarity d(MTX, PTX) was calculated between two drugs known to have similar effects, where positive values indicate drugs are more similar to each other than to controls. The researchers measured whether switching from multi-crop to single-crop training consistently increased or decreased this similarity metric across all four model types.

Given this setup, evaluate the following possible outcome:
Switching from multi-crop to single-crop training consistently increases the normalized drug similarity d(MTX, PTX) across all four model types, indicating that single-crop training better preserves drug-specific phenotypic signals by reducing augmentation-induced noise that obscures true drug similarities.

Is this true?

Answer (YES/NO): NO